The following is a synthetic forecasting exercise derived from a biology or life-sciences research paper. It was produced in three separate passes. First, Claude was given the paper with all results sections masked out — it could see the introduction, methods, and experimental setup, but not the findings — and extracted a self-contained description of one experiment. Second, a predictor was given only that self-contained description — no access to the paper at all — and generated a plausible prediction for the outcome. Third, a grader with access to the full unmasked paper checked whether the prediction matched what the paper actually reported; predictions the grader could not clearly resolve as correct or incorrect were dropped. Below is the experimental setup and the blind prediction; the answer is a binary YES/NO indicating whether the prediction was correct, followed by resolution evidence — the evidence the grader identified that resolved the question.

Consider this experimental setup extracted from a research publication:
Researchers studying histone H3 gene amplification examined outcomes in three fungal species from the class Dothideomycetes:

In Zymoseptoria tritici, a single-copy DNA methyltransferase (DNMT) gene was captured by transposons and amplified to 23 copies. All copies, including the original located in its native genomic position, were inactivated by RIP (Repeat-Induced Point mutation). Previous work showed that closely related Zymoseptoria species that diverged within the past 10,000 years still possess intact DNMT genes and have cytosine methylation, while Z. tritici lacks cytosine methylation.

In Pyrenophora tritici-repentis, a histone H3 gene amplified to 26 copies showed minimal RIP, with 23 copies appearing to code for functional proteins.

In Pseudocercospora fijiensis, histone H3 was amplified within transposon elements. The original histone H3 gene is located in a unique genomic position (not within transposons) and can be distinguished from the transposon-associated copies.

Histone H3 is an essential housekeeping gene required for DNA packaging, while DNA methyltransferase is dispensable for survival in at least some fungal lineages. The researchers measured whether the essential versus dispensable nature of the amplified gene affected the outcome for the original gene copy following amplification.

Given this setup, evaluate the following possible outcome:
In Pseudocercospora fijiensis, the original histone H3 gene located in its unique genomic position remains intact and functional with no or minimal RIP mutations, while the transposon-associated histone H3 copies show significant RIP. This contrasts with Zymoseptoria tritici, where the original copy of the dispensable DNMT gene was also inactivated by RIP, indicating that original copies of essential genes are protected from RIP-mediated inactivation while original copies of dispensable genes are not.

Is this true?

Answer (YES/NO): NO